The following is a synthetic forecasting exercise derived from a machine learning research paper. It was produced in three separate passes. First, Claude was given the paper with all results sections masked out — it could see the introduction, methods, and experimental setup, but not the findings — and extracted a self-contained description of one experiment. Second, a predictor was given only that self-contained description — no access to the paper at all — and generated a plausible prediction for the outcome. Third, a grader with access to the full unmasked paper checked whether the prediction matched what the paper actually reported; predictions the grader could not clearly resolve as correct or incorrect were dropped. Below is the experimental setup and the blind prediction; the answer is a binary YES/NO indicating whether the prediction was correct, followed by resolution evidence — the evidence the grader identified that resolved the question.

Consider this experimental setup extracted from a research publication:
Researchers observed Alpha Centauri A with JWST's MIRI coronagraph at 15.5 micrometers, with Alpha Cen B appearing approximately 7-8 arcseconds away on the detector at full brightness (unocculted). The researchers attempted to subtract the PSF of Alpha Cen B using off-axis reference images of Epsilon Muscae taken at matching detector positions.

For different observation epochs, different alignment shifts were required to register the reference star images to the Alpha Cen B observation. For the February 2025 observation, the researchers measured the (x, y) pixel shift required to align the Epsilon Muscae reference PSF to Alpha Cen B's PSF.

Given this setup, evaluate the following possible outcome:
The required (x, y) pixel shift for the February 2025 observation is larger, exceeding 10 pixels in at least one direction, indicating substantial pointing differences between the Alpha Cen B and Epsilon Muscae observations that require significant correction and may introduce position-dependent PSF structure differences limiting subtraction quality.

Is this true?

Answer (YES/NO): NO